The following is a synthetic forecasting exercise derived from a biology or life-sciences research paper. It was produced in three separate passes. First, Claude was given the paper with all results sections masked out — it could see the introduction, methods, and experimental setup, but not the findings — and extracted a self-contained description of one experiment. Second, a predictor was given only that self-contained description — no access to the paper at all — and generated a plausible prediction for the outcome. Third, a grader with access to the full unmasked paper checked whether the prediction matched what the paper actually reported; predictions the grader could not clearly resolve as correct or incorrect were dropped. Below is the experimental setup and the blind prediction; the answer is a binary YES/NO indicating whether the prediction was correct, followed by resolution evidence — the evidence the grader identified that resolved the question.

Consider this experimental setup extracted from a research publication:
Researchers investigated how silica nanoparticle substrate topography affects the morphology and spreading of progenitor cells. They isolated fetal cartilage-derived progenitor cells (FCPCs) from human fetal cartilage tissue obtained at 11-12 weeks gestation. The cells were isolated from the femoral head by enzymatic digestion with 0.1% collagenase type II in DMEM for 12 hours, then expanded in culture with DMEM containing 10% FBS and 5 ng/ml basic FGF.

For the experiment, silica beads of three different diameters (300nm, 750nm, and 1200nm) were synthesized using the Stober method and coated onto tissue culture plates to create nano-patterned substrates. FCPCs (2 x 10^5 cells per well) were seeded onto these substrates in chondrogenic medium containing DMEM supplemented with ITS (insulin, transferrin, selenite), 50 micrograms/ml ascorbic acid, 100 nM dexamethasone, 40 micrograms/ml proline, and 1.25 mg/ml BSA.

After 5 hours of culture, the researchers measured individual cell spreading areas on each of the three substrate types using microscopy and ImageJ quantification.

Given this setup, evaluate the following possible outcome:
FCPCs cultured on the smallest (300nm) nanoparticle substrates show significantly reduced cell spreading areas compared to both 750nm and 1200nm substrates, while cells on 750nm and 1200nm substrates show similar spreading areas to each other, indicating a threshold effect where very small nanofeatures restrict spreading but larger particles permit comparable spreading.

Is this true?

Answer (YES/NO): NO